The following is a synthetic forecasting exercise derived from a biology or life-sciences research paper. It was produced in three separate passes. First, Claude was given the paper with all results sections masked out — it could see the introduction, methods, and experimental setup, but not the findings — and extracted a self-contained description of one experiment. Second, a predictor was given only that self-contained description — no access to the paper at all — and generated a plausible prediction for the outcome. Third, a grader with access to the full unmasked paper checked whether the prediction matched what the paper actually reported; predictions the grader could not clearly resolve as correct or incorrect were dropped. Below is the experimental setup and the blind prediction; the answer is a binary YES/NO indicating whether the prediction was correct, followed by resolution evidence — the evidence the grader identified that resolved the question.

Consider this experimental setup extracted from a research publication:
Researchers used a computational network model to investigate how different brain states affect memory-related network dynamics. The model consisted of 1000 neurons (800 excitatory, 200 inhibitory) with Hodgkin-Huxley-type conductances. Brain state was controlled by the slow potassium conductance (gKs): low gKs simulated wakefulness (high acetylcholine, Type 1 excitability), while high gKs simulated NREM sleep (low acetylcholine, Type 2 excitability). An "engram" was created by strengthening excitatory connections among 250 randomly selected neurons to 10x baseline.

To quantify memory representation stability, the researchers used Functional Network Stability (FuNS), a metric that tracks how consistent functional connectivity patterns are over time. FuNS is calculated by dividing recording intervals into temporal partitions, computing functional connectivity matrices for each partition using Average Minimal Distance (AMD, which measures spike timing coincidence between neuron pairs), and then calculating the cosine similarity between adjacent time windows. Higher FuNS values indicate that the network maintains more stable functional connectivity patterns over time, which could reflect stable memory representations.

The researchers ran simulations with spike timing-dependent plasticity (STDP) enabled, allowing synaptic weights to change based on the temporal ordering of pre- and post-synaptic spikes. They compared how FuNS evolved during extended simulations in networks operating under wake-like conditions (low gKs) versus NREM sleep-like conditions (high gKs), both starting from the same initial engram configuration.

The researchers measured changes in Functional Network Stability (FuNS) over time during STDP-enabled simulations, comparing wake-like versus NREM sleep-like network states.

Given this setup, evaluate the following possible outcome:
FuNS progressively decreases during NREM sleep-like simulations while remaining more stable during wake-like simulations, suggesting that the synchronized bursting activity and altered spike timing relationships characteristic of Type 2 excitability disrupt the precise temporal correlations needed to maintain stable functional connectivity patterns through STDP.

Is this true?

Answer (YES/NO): NO